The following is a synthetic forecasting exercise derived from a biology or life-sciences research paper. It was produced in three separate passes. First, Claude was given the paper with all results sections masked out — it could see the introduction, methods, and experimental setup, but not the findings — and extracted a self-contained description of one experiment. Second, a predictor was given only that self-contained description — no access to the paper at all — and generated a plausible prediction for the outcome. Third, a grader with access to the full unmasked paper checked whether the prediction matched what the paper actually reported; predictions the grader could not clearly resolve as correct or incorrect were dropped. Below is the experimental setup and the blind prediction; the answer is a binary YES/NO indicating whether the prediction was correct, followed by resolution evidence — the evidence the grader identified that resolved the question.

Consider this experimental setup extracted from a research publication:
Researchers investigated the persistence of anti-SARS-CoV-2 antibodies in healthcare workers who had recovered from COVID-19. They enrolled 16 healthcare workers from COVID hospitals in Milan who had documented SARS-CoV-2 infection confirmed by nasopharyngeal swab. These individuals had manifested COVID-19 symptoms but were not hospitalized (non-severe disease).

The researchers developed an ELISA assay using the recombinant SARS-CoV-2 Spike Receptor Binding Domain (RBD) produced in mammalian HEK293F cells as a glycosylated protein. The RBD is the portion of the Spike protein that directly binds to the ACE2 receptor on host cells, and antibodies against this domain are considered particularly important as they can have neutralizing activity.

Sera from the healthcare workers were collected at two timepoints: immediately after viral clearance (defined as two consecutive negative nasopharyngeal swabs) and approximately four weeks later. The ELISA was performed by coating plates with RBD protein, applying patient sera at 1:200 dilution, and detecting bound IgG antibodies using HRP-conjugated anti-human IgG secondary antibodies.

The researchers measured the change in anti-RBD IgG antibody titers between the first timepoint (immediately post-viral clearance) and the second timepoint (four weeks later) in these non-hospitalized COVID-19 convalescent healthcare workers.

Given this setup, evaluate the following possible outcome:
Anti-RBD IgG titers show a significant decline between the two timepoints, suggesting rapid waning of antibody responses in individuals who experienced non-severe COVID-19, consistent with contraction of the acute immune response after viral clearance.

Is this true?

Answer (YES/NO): YES